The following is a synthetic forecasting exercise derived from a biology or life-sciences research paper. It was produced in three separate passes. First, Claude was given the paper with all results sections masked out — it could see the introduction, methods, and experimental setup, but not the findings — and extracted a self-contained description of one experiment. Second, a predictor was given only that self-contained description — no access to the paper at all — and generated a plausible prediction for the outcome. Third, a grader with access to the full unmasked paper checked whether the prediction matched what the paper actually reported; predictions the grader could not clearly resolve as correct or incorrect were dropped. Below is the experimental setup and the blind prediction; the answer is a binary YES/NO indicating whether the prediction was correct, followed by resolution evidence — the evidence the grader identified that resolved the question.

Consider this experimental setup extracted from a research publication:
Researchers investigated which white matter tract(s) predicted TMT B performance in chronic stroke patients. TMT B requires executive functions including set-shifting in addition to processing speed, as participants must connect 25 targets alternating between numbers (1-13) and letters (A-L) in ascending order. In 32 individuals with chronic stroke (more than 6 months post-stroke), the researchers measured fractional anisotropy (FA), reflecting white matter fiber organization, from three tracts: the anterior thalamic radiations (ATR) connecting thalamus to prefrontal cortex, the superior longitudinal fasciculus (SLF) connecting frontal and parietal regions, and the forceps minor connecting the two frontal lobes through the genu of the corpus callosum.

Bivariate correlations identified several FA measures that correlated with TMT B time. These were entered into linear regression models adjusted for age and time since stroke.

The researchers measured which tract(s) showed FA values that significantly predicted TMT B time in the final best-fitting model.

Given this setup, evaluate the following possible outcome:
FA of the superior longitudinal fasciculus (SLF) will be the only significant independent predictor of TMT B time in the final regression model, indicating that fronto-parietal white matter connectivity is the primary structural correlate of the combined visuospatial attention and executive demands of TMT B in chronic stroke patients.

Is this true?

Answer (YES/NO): NO